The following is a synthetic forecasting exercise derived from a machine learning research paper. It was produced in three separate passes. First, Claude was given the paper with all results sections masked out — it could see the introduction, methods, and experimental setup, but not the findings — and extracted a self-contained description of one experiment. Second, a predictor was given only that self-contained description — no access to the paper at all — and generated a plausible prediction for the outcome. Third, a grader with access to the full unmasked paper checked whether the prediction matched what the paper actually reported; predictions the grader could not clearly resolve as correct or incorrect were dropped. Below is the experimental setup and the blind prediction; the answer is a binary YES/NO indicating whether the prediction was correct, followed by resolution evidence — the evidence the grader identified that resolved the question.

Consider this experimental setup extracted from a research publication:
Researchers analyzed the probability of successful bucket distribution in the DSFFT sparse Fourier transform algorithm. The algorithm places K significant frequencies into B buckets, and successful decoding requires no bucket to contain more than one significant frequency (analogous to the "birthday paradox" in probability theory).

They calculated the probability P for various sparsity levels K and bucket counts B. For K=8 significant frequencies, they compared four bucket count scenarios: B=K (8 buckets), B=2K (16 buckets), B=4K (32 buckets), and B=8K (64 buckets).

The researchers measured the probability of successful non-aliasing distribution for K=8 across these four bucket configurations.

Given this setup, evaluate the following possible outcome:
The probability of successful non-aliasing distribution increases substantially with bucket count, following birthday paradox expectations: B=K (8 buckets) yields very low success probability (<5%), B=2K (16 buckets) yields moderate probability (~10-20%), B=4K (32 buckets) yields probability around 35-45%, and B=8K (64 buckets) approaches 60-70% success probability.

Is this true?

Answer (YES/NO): YES